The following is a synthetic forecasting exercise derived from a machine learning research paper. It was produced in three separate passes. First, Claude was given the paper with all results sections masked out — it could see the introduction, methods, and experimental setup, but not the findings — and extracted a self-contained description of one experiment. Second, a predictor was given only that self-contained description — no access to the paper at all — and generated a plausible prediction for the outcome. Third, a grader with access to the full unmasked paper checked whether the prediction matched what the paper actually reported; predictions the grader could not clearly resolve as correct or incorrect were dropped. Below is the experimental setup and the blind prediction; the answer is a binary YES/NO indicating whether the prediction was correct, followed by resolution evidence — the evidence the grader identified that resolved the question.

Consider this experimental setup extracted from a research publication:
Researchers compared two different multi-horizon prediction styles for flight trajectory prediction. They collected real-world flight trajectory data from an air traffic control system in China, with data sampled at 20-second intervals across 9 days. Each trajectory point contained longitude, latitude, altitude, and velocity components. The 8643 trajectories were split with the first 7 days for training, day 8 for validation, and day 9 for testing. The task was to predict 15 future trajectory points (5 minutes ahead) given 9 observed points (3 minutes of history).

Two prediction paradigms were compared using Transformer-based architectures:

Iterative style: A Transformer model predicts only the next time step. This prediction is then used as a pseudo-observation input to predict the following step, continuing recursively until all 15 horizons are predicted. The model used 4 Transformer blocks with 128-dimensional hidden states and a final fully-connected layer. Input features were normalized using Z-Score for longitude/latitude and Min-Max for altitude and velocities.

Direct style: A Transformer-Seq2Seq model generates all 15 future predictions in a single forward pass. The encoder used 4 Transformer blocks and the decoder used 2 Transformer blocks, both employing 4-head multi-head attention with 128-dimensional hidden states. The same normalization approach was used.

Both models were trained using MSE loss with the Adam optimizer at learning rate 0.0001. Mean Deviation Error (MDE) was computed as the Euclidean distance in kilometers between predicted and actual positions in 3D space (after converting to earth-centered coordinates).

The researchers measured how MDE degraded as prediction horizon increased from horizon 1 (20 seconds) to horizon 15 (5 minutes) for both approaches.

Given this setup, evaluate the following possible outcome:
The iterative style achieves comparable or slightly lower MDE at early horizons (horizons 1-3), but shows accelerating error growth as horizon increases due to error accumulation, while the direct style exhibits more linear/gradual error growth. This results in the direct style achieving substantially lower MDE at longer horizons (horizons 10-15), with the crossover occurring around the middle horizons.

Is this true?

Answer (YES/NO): NO